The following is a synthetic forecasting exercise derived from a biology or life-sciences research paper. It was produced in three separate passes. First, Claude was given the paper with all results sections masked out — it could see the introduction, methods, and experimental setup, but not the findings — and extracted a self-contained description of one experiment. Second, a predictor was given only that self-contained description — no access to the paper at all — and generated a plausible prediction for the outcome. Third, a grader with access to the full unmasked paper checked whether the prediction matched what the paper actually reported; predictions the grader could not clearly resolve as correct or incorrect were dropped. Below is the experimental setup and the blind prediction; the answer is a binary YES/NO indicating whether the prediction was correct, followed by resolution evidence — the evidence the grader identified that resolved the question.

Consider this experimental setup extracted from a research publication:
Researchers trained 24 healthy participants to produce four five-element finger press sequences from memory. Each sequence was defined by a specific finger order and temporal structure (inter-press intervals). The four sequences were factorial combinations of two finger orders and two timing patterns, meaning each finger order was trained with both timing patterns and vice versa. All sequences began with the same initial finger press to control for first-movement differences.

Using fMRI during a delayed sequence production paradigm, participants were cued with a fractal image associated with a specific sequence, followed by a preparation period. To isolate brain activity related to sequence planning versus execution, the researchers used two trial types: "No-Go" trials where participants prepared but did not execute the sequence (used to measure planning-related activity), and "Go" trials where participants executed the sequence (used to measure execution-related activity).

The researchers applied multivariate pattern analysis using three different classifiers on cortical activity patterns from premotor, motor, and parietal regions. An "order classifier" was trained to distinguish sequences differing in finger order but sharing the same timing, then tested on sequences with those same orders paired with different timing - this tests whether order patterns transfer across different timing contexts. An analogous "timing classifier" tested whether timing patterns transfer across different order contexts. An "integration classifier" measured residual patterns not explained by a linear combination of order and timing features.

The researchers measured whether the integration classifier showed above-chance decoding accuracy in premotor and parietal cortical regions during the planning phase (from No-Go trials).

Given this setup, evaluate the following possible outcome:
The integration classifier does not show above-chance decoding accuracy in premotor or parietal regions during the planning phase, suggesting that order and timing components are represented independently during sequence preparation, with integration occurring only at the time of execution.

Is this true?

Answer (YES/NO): YES